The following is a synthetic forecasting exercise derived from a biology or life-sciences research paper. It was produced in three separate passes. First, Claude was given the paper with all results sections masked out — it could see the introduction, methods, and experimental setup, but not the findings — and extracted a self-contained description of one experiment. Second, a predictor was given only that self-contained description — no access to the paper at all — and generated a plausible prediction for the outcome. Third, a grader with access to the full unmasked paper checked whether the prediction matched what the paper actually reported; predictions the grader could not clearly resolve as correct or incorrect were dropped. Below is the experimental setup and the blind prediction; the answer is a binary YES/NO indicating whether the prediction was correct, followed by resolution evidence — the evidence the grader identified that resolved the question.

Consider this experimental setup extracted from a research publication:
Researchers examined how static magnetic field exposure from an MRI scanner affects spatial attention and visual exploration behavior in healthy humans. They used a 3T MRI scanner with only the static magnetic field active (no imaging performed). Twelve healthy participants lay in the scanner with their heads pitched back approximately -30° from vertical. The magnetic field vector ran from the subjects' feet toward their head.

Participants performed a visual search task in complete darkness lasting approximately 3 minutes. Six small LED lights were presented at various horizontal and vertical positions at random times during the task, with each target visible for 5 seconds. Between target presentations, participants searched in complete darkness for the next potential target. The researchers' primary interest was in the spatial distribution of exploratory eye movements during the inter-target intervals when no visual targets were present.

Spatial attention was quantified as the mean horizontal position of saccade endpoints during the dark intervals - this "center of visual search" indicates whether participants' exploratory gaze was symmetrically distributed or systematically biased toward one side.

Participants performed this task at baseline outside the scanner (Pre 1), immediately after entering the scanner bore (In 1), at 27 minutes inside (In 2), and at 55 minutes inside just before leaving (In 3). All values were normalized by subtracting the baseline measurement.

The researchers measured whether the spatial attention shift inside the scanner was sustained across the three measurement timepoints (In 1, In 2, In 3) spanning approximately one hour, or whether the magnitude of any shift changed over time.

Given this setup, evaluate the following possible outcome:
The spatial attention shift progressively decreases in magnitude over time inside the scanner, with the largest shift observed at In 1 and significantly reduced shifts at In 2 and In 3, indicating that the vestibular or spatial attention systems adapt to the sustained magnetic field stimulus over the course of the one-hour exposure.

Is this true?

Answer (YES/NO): NO